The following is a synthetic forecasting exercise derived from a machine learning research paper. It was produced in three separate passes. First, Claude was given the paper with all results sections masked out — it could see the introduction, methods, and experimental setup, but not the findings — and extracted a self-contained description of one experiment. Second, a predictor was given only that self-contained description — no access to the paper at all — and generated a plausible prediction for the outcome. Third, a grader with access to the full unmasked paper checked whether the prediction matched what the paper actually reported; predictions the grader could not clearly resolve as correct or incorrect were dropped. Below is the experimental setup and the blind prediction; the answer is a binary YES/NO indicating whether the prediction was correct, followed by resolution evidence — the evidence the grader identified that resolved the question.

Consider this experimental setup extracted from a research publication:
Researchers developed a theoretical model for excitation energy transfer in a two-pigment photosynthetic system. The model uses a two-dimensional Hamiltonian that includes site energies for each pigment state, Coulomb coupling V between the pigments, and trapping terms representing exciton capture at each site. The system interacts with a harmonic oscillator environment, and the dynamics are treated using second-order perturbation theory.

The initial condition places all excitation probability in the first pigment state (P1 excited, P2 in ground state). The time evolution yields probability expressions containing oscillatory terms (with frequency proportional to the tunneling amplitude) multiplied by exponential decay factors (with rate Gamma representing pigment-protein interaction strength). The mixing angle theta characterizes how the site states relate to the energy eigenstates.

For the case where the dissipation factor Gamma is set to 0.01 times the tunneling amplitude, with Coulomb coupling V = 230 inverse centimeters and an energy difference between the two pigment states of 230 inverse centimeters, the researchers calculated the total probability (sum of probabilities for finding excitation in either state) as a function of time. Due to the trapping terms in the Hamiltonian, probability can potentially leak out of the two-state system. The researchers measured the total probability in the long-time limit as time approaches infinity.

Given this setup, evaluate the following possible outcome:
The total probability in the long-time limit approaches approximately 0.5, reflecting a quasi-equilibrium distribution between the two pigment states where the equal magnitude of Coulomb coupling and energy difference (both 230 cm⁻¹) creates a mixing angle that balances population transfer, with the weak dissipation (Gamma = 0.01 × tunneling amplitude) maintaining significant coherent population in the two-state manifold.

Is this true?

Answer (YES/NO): NO